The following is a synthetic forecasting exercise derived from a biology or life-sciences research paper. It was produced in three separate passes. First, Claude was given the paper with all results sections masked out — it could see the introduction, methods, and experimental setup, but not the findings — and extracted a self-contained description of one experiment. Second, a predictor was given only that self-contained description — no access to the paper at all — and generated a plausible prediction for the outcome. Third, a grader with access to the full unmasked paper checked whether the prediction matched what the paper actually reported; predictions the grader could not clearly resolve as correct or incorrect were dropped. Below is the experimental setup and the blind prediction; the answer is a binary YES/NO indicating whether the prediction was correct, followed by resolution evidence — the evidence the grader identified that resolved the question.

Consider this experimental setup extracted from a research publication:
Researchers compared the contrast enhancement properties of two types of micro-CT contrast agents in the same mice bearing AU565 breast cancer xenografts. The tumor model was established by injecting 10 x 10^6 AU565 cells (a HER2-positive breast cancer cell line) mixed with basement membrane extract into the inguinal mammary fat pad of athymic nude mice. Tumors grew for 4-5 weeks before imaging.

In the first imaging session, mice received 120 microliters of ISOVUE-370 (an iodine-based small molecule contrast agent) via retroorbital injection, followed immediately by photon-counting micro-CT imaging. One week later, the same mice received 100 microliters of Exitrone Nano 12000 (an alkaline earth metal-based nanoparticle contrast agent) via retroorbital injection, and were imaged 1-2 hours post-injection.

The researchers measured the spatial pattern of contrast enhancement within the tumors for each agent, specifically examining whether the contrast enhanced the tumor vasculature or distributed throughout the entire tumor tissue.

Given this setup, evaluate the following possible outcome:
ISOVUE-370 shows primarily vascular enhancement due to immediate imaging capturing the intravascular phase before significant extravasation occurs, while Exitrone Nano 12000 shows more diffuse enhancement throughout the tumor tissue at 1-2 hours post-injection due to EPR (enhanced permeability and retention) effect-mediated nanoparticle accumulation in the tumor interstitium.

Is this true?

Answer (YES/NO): NO